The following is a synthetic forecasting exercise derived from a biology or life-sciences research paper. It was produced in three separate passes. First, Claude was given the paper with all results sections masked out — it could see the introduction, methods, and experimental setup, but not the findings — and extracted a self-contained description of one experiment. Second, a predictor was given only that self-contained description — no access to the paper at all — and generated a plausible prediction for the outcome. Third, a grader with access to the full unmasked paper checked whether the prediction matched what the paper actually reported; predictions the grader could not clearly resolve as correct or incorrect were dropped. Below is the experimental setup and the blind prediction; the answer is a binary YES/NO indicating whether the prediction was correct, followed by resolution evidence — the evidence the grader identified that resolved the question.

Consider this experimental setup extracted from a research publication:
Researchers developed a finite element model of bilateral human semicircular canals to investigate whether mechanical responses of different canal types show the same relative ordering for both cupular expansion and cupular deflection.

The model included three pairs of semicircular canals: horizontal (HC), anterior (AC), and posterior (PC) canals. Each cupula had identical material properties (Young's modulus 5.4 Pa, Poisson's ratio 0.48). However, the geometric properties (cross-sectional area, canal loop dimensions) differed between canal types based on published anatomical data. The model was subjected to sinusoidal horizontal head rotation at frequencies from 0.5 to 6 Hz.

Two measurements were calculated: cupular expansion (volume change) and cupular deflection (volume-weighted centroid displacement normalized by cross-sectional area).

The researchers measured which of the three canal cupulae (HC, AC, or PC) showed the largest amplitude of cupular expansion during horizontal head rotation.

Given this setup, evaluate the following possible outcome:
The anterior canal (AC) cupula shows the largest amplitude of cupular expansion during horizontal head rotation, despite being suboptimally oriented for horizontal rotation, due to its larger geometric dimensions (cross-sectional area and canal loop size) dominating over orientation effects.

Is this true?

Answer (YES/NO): NO